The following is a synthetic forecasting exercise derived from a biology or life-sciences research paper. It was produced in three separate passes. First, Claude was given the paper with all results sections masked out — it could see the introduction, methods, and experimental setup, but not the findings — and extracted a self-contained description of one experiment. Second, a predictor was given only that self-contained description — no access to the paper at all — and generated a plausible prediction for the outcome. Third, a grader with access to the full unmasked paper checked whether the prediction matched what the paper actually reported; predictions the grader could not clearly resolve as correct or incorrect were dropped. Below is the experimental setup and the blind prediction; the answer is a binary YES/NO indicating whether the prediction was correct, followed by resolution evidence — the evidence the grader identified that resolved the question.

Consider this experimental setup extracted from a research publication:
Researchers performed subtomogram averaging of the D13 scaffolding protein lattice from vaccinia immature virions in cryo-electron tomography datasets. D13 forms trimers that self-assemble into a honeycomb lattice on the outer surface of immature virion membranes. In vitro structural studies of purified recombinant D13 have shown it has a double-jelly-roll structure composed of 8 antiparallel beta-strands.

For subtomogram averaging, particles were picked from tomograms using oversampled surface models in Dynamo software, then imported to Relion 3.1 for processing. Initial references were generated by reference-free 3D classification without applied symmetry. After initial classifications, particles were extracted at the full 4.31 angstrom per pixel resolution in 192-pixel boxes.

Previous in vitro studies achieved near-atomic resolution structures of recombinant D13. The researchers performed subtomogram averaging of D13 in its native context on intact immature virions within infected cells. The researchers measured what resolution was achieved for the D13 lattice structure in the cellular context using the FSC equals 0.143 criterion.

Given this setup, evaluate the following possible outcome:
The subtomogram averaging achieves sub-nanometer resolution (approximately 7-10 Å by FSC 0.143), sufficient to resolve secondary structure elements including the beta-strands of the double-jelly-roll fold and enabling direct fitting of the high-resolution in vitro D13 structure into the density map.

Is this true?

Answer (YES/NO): NO